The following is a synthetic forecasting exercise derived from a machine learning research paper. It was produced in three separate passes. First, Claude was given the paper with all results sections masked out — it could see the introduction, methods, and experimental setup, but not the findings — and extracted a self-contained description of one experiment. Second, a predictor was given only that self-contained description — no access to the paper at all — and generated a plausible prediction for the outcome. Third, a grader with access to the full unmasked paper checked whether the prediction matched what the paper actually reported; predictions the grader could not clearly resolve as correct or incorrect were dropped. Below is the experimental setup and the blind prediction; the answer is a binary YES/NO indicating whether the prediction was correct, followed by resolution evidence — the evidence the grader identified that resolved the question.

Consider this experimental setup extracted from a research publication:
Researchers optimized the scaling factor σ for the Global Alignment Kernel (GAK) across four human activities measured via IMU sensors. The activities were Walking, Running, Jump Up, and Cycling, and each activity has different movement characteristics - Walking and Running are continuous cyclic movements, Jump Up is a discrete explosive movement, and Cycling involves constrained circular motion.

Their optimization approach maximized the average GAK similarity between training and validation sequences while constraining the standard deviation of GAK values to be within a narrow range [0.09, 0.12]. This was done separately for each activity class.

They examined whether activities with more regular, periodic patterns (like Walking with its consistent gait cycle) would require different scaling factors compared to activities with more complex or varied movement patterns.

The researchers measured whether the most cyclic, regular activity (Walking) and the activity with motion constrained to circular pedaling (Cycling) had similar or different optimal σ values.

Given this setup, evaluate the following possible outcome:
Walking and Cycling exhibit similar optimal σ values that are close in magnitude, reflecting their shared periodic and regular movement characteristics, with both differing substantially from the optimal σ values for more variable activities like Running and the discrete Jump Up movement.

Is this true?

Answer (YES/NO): NO